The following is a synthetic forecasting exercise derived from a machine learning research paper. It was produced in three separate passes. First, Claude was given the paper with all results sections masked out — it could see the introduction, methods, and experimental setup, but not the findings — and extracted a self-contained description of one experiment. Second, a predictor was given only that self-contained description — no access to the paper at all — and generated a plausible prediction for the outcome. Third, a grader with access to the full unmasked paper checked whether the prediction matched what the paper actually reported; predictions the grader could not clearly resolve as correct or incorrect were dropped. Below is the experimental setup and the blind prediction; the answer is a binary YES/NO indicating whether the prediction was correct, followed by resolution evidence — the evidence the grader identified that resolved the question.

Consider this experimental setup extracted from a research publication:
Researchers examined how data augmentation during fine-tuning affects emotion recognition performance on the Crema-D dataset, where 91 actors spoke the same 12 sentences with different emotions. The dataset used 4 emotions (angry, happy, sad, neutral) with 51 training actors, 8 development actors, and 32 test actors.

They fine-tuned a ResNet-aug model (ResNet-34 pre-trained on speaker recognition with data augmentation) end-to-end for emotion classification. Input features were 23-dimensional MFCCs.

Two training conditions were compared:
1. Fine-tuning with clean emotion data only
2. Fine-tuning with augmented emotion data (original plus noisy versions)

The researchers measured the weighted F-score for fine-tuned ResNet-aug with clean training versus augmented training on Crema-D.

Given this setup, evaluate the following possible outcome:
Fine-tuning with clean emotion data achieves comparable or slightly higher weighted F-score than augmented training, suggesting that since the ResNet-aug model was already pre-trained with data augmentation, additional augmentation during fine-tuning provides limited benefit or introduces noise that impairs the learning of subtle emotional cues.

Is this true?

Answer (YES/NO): NO